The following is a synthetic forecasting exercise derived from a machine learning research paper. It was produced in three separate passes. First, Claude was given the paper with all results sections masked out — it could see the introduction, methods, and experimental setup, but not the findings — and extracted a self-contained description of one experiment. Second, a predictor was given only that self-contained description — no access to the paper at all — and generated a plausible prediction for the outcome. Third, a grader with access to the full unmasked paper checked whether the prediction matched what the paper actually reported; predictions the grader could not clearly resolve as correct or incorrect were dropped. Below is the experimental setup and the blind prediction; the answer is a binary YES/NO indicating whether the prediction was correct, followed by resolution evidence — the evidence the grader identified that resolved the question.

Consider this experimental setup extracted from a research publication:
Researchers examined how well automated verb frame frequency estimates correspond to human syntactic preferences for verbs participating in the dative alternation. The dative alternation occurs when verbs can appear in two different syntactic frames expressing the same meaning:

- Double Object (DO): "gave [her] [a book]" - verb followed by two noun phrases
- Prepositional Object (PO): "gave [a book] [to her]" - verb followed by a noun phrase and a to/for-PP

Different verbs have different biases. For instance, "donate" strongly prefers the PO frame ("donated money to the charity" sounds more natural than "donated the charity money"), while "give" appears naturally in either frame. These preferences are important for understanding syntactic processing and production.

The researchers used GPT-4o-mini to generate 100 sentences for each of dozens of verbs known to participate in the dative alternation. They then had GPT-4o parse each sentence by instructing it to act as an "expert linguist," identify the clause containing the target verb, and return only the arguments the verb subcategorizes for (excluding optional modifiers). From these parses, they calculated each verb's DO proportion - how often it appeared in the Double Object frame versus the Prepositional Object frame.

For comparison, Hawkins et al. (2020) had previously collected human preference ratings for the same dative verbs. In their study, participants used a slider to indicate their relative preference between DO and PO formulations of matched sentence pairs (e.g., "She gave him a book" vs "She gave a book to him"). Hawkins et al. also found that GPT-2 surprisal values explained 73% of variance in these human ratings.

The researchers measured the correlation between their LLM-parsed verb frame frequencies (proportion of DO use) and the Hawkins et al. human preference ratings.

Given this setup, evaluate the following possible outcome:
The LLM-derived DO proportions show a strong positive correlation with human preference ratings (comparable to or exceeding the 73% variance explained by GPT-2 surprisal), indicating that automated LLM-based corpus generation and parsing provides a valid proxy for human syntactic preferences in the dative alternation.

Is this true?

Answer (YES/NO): NO